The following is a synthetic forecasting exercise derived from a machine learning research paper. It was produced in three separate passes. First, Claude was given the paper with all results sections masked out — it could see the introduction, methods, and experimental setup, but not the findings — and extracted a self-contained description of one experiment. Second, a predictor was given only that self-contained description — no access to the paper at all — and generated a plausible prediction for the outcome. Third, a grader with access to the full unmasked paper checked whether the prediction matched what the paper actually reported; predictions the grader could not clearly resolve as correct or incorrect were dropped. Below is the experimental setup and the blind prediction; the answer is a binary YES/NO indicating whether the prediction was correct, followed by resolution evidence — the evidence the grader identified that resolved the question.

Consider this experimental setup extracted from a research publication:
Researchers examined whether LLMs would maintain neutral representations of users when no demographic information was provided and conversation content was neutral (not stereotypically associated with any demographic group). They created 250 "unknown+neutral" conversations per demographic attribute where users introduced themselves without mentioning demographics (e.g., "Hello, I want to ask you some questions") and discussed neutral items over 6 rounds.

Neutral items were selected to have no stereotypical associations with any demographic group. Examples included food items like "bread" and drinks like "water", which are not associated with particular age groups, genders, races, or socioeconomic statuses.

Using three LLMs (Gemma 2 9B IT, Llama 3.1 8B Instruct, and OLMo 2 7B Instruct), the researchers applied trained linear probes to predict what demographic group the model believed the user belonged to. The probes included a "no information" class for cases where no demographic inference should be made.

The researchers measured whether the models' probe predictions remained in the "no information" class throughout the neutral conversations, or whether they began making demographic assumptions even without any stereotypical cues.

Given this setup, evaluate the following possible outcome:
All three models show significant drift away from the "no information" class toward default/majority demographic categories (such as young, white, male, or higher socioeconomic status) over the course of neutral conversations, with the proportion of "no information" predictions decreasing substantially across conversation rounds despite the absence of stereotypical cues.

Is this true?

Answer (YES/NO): NO